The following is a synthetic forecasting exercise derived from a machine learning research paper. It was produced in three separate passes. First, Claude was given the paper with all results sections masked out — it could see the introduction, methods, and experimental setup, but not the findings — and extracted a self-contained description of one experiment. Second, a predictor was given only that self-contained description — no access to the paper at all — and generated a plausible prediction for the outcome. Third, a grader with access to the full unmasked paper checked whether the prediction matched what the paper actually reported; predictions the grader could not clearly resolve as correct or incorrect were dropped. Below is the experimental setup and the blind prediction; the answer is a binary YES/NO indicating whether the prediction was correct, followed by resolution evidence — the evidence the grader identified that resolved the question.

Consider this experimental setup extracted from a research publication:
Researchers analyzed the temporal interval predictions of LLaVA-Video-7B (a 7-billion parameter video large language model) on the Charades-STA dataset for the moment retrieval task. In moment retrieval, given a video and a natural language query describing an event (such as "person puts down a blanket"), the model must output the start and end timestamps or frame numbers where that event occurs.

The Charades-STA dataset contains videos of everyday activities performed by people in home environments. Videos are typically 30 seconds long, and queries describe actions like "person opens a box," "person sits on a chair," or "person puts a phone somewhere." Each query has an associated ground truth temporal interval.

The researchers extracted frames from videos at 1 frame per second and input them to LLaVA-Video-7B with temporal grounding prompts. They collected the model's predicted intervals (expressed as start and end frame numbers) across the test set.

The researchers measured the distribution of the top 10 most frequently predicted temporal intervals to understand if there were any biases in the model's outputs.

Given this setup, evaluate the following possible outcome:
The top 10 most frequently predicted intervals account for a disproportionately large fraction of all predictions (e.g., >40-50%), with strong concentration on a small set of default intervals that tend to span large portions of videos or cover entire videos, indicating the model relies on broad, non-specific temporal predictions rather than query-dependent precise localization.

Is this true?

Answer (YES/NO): NO